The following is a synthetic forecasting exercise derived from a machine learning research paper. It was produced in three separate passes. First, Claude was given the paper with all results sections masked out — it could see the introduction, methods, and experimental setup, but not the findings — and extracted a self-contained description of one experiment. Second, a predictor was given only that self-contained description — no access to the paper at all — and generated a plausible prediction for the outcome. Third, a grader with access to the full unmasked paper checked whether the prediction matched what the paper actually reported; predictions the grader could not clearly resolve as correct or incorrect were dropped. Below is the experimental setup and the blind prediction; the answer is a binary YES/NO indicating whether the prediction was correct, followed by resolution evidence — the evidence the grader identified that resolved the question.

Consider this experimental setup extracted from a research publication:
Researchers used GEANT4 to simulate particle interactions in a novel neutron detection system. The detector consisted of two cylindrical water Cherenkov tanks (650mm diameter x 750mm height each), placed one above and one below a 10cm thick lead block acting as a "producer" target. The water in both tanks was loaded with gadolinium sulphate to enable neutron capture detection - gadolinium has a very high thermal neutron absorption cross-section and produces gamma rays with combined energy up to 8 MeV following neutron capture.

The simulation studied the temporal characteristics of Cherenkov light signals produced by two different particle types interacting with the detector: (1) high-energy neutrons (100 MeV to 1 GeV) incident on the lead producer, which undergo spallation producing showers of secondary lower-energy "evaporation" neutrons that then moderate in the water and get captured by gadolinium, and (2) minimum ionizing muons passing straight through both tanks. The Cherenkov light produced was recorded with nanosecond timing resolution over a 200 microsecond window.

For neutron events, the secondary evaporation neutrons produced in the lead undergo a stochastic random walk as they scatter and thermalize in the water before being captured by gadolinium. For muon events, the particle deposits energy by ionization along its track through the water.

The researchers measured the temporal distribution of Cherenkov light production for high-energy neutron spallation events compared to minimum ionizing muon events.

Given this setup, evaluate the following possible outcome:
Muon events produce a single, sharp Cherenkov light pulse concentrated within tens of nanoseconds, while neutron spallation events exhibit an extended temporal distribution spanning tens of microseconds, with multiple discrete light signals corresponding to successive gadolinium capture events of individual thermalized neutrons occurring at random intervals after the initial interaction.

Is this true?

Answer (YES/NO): YES